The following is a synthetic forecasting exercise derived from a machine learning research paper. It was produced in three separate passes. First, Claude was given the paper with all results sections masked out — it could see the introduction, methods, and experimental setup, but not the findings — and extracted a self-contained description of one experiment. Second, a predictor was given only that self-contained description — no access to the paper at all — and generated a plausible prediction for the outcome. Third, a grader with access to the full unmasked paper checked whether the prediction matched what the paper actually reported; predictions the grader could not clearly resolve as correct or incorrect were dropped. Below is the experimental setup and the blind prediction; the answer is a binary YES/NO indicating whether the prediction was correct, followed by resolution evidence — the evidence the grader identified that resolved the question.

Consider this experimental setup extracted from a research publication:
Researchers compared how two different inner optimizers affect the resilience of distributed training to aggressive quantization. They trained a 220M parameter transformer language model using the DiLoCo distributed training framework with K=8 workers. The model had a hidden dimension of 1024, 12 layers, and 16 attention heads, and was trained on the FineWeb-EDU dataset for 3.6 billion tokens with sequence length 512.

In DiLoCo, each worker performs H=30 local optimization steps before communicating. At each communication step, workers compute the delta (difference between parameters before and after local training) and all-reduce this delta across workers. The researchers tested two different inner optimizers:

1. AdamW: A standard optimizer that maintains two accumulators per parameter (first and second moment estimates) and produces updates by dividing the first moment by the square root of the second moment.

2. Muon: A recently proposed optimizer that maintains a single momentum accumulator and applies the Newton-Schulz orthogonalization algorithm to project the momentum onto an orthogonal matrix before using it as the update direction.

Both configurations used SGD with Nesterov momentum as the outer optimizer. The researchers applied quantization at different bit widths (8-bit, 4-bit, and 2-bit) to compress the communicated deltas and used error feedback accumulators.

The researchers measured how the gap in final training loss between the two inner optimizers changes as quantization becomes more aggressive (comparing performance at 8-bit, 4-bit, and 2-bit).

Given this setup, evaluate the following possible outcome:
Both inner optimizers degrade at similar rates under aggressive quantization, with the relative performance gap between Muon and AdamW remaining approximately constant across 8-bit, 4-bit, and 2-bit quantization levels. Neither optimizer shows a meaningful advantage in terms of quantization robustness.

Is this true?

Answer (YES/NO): NO